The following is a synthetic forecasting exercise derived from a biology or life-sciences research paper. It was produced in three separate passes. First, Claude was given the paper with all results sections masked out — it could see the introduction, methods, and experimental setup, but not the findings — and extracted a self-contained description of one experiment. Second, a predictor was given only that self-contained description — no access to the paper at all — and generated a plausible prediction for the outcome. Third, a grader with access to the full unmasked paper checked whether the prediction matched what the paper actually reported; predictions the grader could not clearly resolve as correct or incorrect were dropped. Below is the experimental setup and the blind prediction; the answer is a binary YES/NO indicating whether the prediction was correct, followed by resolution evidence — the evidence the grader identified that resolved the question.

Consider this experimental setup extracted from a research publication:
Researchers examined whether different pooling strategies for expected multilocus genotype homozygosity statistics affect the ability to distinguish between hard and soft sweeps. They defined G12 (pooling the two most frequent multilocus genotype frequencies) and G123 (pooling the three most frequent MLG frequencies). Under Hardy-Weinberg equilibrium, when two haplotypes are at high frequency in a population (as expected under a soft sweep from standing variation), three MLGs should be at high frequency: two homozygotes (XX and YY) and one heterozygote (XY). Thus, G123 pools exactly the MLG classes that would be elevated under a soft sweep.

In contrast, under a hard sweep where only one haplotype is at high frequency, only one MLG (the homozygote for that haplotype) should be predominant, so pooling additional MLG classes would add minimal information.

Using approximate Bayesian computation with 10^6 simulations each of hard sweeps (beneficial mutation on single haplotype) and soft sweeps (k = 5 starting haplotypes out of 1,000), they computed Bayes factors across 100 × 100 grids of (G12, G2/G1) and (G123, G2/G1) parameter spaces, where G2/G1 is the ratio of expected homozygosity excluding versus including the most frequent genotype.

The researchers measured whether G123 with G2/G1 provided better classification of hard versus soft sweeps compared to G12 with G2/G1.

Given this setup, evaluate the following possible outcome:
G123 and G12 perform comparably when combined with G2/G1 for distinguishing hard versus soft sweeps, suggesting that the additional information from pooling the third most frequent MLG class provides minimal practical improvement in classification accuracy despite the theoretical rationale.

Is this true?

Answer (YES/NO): NO